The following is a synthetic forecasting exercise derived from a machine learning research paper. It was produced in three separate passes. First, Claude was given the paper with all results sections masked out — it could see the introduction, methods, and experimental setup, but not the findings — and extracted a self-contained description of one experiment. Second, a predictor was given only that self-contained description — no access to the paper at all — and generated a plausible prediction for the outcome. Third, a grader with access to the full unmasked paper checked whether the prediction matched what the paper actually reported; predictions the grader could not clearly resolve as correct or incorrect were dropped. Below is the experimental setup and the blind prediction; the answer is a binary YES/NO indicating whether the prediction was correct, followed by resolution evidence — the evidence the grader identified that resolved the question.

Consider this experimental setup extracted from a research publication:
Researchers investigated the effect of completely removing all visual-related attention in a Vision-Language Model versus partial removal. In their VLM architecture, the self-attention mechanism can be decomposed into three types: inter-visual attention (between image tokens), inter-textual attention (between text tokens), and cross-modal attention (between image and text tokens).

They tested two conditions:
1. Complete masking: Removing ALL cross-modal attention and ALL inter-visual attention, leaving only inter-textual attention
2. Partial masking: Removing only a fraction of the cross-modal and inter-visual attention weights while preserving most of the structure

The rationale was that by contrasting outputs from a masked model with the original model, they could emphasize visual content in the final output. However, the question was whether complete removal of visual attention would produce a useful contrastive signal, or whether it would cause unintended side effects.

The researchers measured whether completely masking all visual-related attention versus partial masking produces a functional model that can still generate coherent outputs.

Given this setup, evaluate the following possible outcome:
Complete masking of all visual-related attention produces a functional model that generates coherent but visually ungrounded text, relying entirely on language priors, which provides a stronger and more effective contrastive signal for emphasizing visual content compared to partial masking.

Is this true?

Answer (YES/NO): NO